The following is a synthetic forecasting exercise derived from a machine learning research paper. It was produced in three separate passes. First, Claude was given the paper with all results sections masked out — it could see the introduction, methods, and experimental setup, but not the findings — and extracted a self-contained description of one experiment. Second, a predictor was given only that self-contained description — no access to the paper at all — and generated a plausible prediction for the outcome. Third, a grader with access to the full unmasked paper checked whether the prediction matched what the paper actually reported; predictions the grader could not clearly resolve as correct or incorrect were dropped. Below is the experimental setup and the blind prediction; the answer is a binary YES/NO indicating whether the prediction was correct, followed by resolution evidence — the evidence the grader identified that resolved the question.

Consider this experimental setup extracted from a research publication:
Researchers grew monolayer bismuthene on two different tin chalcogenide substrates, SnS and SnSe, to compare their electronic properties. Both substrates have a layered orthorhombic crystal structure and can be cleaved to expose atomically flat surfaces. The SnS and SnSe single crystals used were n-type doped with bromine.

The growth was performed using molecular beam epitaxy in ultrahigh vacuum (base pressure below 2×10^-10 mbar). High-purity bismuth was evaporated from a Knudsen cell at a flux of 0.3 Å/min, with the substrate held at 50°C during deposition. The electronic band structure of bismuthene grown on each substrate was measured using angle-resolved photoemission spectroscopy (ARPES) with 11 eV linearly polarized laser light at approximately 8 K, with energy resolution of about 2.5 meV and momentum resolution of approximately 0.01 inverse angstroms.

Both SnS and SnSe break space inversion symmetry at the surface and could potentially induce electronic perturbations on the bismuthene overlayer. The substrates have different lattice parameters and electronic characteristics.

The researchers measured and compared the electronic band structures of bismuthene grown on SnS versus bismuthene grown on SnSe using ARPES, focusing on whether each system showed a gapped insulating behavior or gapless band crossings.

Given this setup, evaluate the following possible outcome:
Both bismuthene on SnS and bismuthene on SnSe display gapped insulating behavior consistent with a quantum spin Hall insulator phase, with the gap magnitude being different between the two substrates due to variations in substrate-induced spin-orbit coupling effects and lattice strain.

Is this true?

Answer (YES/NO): NO